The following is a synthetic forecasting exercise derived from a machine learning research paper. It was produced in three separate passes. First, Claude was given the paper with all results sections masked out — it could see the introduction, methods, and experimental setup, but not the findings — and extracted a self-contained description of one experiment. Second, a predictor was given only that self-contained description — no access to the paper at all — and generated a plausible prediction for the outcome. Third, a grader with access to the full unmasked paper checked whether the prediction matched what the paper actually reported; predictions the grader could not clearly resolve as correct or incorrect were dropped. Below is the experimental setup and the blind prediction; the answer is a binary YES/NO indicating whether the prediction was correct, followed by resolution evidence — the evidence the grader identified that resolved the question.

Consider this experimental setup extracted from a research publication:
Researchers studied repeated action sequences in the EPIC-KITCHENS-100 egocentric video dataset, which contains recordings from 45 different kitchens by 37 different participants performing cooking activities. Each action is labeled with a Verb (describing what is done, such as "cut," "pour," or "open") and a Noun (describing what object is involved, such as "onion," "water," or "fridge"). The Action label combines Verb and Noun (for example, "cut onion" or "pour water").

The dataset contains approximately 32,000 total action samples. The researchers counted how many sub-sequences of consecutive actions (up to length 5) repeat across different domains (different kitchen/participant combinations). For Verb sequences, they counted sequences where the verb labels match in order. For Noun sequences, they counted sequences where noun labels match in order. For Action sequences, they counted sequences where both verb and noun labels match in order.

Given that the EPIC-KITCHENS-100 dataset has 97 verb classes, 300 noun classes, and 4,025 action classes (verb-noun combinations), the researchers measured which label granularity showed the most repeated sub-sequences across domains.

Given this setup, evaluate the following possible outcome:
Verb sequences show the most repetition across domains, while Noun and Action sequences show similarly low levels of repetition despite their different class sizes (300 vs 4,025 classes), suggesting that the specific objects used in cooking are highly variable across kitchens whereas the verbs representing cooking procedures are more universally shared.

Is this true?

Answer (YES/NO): NO